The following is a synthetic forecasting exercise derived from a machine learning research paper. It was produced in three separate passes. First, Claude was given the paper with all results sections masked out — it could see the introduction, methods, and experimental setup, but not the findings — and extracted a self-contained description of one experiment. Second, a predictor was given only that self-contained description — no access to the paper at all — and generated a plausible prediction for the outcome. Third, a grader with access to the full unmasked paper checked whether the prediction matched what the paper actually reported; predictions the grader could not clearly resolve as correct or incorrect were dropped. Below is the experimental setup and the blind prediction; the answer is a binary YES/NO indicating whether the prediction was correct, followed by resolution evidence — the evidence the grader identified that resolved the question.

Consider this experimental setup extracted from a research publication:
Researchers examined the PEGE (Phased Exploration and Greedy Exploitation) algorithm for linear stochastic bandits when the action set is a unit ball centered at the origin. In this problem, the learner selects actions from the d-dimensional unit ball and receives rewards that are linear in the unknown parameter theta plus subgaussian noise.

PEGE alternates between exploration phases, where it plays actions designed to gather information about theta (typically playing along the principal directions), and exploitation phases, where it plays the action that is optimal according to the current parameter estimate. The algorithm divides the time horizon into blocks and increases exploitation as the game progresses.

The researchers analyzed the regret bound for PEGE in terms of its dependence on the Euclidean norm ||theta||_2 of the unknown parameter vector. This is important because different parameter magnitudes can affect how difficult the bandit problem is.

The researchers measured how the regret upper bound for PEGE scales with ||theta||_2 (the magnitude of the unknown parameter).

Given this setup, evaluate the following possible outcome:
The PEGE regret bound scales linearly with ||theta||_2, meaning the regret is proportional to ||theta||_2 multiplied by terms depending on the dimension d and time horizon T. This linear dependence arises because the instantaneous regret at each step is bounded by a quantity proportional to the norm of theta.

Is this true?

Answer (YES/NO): NO